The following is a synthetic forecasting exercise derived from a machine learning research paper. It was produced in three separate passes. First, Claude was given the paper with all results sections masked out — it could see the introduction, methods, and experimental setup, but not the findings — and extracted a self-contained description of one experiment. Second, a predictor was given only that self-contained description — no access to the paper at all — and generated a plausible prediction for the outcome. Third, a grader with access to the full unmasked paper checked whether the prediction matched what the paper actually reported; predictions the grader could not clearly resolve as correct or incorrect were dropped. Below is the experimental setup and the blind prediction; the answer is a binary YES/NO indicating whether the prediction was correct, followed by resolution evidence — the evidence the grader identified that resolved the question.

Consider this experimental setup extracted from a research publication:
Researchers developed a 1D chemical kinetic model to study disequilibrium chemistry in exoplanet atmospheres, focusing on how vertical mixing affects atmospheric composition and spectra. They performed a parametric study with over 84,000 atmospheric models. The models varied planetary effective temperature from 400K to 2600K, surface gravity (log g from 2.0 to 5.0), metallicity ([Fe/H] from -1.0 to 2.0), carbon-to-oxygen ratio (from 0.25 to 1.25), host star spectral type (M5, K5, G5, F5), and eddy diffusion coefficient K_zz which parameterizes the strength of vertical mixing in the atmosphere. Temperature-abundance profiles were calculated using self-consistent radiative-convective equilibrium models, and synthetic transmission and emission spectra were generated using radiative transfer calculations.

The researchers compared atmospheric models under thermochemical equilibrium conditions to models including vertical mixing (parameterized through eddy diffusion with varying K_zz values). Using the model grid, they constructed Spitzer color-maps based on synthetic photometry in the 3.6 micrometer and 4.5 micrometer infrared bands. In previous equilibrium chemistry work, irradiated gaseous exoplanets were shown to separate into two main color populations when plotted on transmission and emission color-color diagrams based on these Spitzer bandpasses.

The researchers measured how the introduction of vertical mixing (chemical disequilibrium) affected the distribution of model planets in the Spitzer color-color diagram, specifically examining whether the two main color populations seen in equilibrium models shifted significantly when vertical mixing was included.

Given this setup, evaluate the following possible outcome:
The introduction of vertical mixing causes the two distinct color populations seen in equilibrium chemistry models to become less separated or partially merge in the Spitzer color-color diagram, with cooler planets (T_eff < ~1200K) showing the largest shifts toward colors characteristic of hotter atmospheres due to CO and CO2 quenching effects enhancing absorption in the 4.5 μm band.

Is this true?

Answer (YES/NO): NO